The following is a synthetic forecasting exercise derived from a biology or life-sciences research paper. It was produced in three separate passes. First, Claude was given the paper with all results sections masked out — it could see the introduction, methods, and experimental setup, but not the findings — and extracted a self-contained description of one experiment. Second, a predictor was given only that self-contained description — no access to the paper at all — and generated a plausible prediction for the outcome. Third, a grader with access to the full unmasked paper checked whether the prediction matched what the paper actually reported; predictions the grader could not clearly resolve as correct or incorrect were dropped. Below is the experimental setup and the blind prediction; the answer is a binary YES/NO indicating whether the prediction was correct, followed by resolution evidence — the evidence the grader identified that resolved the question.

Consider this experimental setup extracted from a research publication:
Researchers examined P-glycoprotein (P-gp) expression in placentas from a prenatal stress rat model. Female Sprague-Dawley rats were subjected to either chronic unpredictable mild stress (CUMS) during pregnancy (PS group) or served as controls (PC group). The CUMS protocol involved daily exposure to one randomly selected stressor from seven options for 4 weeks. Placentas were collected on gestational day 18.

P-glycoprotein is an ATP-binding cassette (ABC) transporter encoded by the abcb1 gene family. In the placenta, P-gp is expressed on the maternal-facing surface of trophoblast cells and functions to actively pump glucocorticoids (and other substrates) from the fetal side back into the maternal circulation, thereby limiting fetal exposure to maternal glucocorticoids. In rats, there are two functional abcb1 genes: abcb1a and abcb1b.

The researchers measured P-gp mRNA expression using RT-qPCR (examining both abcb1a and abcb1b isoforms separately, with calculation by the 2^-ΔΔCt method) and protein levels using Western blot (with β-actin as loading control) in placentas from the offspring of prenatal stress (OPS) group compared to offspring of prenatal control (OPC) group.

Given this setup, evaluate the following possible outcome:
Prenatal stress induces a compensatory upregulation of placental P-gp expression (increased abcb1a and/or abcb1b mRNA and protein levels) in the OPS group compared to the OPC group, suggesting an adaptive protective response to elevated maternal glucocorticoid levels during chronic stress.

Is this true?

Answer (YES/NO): NO